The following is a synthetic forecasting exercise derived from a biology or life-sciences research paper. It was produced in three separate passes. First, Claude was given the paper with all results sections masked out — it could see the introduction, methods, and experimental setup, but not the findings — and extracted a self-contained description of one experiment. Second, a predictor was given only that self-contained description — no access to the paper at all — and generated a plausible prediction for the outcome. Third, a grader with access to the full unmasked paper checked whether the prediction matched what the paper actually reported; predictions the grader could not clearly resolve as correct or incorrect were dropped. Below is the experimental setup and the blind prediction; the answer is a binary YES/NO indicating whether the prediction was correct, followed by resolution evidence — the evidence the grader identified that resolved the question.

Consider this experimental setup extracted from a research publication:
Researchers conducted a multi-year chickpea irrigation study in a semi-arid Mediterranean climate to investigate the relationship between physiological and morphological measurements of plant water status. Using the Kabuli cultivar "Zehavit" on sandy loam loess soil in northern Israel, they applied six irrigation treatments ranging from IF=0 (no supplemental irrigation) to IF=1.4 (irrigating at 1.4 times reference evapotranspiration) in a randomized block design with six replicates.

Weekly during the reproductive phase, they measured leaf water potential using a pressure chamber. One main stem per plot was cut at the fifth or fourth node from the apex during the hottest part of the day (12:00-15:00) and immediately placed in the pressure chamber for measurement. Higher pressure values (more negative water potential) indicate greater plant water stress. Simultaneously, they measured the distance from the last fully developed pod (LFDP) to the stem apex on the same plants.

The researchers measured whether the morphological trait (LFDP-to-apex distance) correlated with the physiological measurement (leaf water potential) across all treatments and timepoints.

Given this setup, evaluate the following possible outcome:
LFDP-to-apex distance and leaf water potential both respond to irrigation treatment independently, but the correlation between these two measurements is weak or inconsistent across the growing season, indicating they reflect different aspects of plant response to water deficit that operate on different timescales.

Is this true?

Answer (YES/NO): NO